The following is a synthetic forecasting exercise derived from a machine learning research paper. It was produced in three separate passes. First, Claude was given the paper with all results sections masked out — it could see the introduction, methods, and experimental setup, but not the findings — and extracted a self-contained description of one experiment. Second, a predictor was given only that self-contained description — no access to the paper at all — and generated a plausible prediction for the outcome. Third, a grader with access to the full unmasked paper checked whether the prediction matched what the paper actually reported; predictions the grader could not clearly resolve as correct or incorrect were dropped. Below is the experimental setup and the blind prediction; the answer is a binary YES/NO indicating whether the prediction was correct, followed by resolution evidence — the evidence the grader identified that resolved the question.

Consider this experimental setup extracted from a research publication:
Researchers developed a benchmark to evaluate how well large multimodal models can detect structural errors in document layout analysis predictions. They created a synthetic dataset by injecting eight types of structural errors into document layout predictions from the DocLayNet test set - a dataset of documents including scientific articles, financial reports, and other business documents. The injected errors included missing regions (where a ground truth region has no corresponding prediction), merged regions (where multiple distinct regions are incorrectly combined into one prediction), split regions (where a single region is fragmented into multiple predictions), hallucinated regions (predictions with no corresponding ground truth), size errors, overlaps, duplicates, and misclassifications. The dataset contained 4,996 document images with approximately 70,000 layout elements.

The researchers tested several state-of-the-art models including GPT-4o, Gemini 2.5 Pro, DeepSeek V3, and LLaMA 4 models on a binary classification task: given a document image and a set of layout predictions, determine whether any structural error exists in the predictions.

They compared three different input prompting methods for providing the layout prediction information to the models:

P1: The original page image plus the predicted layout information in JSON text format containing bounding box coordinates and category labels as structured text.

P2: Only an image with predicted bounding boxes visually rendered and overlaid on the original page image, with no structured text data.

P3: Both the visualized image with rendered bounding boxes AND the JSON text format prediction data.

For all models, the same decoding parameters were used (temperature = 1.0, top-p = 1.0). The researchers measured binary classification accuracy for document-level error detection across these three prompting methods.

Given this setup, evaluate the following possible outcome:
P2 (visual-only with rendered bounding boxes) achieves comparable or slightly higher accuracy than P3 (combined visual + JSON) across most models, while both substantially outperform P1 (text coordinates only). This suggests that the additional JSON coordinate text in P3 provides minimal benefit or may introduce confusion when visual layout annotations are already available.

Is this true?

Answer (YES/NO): NO